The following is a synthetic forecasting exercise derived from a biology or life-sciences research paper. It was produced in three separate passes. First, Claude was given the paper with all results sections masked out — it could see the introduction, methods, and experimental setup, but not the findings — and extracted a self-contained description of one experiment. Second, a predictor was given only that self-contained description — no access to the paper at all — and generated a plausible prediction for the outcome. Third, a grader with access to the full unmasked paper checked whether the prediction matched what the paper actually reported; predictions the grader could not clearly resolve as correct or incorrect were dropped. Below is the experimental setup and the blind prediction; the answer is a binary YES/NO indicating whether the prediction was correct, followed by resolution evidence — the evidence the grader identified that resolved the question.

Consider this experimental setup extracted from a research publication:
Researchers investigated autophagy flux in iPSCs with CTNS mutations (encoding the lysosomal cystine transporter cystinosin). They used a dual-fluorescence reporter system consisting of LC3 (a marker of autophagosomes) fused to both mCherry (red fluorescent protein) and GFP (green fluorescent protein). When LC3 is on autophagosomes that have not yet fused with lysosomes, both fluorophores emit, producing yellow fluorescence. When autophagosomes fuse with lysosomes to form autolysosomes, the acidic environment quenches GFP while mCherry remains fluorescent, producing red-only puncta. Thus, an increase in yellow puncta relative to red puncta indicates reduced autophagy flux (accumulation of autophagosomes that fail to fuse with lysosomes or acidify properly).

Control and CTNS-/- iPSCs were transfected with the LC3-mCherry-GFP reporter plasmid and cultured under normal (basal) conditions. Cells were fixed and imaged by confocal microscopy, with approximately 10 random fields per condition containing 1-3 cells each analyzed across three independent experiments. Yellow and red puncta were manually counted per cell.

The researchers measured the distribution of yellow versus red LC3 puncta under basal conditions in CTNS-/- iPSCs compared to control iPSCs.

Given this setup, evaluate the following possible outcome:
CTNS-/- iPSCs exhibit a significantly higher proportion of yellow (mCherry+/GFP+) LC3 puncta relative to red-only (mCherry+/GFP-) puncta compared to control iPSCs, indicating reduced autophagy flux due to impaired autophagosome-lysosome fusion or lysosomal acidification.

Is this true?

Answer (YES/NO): YES